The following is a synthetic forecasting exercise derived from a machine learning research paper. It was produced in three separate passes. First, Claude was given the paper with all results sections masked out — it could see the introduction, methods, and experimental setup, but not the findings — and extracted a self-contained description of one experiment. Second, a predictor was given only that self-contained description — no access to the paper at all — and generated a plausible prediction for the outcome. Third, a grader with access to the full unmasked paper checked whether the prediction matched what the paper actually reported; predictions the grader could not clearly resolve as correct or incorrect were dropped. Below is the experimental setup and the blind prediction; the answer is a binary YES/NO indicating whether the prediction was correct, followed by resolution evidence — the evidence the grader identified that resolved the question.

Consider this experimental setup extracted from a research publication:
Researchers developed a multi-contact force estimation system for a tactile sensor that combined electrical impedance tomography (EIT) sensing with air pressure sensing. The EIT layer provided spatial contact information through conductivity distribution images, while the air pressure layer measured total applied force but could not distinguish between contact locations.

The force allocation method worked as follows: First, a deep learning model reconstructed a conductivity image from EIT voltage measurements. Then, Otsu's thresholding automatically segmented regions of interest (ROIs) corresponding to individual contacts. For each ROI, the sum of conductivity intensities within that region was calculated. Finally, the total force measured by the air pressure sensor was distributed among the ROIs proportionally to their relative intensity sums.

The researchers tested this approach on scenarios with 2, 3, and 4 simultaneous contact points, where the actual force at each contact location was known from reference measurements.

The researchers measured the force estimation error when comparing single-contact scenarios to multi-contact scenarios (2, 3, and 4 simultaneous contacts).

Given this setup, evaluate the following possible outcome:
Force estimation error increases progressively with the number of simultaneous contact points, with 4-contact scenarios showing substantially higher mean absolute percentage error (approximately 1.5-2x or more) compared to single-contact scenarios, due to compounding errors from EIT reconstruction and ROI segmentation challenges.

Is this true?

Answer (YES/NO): NO